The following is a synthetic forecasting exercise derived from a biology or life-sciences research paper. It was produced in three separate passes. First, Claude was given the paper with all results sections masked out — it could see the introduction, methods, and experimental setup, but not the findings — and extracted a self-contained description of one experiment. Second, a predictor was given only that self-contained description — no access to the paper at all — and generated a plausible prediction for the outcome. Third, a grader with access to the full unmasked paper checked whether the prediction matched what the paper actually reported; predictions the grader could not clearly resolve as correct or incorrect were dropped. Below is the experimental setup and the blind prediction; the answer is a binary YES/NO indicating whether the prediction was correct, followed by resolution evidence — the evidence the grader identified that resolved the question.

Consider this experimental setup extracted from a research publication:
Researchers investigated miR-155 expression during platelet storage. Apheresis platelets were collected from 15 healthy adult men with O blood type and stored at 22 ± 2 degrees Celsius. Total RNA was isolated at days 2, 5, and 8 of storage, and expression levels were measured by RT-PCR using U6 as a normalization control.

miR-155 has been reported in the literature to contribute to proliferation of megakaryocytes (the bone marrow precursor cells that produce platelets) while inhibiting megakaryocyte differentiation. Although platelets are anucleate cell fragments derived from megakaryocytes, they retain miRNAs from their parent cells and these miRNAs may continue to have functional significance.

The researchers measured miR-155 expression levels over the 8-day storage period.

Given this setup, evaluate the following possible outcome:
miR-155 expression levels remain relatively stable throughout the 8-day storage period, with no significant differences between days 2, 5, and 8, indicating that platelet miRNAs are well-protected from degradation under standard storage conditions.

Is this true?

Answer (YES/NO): NO